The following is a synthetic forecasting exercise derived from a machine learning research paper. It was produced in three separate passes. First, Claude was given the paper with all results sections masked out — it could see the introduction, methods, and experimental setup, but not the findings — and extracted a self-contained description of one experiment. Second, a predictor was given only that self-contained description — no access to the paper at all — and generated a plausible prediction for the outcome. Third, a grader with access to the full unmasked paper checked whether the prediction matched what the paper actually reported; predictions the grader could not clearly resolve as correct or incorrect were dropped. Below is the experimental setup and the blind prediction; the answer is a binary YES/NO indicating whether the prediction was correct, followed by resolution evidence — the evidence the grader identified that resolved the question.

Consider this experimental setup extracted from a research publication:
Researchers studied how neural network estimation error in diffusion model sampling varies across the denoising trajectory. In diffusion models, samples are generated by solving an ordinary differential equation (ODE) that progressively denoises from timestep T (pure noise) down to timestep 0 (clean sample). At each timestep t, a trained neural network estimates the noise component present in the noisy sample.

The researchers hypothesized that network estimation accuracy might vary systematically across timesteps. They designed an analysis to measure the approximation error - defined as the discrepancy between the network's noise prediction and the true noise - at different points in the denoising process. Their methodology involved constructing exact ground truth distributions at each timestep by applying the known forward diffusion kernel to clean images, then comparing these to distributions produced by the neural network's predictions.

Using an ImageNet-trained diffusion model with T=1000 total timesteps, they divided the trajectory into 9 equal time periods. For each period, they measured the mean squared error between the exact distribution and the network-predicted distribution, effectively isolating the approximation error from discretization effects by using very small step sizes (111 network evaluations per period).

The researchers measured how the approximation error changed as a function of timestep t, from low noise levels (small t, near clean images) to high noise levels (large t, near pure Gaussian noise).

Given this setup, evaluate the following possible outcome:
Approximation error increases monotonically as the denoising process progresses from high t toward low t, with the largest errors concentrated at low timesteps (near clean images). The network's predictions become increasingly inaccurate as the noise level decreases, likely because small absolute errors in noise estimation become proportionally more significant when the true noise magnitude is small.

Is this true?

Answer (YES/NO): YES